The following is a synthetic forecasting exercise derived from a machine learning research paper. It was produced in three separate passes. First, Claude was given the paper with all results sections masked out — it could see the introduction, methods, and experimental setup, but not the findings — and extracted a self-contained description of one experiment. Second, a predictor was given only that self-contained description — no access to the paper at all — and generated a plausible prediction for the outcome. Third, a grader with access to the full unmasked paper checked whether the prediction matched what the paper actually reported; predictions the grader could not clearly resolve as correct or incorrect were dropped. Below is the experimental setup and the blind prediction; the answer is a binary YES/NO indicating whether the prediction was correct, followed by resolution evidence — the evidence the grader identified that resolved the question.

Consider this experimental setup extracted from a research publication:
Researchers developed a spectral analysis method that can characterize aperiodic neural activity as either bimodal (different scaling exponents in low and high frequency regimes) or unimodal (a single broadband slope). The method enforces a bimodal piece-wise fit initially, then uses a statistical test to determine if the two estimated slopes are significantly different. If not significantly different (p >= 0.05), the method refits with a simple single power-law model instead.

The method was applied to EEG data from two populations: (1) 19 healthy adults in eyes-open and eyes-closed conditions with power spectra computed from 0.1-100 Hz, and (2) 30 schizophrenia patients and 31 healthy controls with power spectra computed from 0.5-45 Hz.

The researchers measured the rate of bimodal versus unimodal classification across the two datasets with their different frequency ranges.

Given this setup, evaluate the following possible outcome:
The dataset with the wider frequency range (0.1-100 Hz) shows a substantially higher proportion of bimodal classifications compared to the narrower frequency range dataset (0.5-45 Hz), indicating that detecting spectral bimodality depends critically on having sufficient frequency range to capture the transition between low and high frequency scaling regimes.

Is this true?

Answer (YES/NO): YES